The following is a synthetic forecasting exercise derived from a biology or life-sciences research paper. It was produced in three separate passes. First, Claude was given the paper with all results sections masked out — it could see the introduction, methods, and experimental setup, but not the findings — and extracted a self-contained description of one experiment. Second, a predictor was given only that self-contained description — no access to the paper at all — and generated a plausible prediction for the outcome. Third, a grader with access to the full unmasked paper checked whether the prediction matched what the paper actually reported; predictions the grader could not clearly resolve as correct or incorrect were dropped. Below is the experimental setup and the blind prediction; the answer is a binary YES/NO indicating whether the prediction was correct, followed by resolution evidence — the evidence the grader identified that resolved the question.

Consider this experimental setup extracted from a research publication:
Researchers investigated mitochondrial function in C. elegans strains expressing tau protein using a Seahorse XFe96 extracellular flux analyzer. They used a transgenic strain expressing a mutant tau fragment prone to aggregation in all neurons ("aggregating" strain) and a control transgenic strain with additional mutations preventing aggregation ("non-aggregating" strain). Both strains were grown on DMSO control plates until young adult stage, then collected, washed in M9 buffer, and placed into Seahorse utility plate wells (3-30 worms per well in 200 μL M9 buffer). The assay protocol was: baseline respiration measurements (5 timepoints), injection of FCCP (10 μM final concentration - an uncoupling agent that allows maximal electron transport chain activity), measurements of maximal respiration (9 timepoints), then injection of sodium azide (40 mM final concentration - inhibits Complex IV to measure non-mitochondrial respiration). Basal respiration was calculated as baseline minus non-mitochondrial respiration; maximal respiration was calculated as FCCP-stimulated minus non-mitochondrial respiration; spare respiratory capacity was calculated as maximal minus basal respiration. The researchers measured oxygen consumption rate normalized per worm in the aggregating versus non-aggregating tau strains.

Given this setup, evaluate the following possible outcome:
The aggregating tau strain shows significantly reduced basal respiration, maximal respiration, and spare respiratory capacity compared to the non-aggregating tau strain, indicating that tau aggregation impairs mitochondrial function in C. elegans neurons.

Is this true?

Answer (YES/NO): YES